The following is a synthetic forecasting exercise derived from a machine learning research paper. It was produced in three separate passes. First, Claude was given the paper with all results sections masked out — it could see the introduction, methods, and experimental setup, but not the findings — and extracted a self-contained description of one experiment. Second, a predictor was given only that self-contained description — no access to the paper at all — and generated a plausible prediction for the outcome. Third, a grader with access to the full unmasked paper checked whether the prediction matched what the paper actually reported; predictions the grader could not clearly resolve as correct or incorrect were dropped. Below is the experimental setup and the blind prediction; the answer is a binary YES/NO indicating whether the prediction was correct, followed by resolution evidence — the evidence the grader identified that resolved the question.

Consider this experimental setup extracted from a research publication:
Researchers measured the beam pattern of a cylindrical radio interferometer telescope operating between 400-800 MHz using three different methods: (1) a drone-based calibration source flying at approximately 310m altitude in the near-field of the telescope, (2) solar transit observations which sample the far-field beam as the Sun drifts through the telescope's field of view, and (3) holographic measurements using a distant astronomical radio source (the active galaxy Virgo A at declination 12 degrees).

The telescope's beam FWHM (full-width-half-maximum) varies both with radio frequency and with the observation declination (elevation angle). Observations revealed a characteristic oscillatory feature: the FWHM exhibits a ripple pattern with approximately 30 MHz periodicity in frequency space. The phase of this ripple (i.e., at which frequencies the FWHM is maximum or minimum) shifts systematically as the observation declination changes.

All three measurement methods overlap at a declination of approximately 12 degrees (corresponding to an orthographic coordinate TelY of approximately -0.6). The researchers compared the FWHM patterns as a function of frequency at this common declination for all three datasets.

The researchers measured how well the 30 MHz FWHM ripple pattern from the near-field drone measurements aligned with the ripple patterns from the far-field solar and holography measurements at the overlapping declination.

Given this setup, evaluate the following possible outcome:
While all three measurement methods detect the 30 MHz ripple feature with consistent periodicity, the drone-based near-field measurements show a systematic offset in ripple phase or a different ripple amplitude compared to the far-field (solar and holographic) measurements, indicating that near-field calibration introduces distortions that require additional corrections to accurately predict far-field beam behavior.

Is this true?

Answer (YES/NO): NO